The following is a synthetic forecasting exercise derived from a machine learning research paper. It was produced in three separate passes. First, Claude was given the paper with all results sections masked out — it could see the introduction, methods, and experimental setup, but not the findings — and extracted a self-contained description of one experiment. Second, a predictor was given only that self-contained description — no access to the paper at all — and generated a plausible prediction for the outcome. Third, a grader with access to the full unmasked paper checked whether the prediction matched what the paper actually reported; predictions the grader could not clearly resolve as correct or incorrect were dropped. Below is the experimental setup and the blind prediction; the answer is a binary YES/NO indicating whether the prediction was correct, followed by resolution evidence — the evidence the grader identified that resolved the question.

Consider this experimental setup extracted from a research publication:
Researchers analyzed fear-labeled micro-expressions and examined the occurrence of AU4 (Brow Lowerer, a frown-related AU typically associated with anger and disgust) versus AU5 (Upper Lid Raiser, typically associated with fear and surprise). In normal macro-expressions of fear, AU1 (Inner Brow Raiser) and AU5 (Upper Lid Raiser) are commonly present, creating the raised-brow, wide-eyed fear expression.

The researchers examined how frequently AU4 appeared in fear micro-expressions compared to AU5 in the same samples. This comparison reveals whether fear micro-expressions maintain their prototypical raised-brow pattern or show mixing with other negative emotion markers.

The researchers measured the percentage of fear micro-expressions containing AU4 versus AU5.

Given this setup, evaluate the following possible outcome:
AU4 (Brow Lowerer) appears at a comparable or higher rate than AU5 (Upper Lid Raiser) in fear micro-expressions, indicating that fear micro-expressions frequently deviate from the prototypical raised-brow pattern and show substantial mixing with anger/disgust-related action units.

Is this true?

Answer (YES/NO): YES